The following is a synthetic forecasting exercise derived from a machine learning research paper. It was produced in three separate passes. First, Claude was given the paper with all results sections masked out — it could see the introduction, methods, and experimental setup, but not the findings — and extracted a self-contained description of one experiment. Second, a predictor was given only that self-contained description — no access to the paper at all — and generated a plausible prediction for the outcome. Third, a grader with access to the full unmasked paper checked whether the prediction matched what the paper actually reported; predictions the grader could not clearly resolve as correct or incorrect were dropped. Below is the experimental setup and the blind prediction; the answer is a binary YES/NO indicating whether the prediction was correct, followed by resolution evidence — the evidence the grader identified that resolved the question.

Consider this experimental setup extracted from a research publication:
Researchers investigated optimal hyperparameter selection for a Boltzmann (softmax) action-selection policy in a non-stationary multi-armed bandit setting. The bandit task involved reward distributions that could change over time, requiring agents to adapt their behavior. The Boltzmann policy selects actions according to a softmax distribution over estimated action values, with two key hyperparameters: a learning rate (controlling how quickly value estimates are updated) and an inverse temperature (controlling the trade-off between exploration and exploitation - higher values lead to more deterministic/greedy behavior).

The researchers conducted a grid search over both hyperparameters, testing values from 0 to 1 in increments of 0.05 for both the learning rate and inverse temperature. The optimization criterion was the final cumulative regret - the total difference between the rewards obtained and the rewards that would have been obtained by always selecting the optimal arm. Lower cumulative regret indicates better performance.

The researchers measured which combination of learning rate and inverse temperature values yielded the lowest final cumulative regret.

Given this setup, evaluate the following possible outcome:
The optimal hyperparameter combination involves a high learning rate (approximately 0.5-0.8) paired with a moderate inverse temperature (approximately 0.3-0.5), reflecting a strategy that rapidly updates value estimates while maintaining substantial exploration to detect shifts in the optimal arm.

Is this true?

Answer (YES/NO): NO